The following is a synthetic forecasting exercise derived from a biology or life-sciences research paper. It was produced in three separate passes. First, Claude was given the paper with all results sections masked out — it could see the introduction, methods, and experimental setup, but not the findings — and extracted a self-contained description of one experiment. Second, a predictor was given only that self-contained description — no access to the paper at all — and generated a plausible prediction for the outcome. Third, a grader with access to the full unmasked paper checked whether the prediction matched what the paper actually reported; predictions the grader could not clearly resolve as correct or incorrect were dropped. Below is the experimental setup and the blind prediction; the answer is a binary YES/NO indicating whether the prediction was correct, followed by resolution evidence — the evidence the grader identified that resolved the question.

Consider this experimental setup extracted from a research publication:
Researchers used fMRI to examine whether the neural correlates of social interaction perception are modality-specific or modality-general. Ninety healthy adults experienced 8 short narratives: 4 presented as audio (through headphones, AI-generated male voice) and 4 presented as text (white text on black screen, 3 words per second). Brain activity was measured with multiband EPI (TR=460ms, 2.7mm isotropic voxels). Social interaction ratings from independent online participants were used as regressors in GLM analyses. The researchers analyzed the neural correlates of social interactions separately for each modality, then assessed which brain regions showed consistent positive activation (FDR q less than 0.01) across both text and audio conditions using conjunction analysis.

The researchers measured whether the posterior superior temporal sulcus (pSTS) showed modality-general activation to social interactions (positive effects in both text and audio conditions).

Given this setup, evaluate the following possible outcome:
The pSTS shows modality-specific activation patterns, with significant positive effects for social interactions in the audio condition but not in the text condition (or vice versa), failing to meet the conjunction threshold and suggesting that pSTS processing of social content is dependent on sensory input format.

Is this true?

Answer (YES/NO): NO